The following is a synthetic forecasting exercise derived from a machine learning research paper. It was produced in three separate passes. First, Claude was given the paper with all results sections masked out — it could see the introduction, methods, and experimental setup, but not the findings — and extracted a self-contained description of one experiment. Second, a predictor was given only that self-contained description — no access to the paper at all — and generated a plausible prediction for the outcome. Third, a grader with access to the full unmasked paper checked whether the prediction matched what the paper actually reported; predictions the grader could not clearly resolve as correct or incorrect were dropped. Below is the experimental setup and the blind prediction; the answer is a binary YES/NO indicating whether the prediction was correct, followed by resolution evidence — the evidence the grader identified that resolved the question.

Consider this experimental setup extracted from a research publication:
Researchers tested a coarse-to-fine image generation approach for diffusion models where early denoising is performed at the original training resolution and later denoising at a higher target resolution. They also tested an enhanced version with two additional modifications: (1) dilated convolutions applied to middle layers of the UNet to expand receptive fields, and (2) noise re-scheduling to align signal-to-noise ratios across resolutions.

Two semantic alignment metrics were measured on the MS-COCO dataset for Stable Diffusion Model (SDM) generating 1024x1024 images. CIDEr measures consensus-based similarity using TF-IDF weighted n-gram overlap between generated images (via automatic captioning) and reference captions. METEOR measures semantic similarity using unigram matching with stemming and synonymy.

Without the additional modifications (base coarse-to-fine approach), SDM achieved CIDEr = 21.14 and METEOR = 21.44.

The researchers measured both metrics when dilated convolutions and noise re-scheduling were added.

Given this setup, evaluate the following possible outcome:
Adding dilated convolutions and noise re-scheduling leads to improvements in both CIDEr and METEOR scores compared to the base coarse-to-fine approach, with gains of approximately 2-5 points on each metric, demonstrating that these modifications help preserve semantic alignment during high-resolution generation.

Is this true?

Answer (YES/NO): NO